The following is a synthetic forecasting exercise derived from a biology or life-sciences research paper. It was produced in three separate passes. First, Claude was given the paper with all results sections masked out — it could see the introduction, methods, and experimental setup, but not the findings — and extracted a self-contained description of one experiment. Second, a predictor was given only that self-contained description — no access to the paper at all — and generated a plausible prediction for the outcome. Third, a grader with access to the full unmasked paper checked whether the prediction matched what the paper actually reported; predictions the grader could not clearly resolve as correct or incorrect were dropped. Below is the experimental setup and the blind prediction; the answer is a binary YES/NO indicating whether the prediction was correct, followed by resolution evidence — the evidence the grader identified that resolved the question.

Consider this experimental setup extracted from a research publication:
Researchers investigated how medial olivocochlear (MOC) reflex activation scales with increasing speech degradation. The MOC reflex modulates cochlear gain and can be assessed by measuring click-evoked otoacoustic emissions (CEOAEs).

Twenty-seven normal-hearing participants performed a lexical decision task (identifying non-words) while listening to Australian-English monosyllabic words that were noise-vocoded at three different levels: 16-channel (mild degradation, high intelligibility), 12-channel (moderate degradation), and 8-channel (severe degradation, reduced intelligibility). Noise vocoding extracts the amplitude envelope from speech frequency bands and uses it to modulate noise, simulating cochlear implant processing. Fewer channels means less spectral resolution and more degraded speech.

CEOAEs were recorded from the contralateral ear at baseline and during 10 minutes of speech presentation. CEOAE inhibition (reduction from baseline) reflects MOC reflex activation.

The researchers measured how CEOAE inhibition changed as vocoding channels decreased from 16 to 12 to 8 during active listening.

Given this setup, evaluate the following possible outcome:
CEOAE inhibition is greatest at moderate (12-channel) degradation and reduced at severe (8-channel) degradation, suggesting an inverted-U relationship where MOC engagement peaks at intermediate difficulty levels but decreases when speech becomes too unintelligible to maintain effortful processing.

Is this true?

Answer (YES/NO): NO